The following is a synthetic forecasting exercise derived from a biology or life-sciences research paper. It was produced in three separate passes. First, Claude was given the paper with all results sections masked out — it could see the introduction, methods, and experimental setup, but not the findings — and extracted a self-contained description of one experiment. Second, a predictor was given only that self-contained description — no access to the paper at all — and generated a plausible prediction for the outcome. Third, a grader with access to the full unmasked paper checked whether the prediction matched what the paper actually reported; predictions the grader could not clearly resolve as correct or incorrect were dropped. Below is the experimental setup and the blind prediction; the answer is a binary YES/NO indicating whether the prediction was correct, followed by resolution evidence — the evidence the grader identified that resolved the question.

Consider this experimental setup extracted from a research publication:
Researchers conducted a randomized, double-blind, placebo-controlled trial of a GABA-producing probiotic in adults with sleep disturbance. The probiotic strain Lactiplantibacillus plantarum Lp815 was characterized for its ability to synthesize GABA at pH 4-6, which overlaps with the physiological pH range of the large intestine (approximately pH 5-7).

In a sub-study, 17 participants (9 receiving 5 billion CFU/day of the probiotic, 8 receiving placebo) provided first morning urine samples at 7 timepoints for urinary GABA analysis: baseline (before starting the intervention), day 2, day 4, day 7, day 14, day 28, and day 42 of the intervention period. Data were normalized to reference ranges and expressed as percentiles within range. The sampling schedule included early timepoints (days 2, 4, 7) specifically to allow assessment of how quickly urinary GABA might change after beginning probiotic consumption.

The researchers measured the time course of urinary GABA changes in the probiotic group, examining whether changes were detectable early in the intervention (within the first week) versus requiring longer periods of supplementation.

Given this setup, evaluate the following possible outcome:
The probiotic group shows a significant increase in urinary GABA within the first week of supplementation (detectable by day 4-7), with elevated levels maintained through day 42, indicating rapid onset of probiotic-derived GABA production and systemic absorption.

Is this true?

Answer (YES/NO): YES